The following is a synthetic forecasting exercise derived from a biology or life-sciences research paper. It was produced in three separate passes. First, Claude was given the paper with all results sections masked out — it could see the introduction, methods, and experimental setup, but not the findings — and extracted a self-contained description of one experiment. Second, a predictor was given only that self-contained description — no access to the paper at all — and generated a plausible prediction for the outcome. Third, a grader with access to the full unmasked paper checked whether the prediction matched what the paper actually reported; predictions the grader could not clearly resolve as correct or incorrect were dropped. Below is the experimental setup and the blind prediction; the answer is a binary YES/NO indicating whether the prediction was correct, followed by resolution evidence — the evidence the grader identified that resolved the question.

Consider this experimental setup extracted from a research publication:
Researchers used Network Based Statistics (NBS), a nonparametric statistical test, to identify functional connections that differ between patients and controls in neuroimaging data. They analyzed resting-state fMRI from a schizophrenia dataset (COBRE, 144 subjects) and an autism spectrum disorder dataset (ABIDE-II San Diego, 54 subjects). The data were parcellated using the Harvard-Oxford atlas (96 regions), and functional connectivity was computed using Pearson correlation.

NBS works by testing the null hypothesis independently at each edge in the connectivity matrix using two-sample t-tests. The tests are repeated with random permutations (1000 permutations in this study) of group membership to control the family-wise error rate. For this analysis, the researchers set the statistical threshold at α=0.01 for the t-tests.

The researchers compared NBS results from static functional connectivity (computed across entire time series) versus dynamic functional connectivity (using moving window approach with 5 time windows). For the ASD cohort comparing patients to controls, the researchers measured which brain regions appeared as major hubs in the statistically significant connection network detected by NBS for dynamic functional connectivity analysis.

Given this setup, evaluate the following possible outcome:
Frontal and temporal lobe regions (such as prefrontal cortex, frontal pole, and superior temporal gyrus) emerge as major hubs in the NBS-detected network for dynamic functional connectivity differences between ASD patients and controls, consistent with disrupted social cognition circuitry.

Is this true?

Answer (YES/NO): NO